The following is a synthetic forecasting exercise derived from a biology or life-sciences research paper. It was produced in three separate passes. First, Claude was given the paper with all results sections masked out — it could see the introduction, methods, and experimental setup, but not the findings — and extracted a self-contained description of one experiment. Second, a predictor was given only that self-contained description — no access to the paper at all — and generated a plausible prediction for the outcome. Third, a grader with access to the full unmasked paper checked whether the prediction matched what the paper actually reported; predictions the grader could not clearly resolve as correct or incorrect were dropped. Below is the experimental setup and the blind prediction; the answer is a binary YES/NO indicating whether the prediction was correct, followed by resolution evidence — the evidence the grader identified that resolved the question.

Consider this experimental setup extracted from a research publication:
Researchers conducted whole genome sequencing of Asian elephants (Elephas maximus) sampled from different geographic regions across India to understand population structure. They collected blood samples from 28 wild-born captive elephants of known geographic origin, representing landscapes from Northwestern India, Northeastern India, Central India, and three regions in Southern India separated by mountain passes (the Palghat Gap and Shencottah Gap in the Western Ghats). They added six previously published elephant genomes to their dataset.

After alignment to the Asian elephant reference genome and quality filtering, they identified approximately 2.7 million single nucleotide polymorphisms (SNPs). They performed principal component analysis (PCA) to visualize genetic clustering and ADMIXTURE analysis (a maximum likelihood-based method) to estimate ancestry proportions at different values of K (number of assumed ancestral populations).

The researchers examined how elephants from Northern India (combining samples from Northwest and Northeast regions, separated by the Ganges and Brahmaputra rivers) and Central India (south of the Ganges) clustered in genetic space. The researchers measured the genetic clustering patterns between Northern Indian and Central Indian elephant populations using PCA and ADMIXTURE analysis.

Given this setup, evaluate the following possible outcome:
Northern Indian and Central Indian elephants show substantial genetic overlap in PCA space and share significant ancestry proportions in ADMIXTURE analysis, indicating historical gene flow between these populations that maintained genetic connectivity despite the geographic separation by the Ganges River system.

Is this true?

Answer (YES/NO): NO